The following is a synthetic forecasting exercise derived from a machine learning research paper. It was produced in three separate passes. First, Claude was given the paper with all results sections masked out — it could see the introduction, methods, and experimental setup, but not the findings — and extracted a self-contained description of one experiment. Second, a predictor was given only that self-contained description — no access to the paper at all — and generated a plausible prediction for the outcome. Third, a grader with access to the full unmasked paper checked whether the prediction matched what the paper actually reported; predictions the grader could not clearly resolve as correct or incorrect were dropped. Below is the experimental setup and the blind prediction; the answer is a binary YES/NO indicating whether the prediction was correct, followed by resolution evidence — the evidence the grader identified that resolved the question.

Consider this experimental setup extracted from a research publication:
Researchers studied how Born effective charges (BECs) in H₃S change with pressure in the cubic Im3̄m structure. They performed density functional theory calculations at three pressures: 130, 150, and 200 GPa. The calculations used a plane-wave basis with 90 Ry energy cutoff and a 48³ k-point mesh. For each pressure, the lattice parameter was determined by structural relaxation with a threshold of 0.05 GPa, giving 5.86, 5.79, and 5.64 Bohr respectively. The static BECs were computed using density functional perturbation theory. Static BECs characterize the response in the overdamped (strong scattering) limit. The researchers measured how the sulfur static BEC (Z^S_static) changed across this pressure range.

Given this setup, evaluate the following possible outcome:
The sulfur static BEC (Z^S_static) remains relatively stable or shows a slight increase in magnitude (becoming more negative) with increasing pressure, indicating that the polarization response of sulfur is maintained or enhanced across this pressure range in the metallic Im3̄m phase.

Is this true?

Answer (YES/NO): NO